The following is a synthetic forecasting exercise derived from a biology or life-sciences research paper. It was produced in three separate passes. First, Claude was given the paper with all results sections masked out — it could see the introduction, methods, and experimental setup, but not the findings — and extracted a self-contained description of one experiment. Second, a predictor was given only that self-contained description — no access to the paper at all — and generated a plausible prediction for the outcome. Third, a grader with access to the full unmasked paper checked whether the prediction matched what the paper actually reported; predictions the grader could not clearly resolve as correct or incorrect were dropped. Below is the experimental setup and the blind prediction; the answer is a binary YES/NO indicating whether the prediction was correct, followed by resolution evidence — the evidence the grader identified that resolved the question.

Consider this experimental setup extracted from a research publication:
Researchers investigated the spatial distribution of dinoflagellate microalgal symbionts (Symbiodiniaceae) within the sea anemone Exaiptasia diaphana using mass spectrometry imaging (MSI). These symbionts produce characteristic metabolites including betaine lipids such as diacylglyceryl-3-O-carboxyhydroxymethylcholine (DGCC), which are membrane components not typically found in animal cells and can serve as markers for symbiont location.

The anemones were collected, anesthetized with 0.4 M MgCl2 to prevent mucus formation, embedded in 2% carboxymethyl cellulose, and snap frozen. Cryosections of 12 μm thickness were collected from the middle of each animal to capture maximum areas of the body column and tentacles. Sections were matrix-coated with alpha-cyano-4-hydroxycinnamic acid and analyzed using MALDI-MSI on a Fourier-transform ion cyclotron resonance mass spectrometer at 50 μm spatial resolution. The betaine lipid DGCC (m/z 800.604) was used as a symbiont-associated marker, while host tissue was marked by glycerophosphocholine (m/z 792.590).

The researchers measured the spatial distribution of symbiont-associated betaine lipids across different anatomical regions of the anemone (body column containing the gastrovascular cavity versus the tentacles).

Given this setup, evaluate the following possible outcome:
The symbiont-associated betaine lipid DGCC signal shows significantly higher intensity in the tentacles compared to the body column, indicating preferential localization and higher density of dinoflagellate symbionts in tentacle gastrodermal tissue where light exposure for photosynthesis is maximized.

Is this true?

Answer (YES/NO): YES